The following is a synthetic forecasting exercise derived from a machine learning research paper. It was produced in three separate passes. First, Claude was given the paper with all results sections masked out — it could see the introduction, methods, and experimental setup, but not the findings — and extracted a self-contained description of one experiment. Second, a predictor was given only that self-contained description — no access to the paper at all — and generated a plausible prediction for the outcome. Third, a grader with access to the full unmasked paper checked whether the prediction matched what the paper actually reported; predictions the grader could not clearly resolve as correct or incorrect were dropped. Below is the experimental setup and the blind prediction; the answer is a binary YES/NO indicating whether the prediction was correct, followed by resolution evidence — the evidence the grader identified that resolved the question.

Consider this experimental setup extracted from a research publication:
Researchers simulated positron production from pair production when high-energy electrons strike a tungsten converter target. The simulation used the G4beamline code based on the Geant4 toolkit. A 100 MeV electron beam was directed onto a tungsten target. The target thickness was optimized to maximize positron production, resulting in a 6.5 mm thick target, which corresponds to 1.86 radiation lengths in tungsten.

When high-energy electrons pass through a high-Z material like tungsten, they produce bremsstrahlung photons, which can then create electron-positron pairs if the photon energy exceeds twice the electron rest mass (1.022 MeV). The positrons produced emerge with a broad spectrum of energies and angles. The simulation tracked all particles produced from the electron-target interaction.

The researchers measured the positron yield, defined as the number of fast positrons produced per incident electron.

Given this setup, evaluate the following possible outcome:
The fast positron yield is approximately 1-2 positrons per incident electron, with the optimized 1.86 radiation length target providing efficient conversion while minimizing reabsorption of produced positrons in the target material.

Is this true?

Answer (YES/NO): NO